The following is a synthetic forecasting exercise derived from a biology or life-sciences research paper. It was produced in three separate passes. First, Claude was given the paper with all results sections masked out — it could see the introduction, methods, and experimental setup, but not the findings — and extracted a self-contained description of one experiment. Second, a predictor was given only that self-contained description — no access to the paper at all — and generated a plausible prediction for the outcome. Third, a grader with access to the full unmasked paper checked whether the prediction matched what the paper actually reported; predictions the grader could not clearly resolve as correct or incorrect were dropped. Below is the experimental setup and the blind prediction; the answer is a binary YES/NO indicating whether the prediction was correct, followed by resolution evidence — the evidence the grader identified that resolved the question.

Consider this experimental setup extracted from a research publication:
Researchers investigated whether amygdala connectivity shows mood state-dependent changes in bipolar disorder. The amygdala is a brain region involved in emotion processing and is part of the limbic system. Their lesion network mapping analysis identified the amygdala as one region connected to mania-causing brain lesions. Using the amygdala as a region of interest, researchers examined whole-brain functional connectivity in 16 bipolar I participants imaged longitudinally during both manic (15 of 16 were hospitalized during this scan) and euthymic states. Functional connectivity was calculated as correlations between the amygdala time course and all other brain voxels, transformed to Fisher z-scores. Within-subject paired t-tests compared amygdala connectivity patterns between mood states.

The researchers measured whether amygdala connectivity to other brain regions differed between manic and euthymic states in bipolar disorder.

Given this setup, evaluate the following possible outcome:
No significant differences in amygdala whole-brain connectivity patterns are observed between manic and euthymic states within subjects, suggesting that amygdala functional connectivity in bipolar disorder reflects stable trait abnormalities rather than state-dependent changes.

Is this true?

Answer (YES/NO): NO